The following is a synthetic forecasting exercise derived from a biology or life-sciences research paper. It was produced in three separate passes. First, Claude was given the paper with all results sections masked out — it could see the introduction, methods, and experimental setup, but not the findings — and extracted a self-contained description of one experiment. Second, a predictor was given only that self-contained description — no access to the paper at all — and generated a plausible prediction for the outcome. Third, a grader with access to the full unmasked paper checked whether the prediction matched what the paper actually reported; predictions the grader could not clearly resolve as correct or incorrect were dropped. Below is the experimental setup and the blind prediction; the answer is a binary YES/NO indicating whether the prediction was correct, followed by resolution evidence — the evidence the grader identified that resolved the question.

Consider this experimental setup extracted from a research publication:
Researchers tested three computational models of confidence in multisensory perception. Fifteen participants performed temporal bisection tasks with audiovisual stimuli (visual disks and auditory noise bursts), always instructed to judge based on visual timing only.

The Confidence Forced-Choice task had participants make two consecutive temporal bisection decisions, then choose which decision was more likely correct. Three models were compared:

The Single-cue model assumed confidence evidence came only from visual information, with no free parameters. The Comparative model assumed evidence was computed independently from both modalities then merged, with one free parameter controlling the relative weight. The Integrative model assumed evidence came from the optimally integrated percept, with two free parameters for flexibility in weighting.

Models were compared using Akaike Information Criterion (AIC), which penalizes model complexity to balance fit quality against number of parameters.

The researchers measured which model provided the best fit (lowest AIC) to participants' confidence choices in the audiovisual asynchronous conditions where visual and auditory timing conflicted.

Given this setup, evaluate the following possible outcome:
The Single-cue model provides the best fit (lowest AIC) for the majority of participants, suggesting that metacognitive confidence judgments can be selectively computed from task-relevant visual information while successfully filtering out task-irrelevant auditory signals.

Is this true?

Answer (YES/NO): NO